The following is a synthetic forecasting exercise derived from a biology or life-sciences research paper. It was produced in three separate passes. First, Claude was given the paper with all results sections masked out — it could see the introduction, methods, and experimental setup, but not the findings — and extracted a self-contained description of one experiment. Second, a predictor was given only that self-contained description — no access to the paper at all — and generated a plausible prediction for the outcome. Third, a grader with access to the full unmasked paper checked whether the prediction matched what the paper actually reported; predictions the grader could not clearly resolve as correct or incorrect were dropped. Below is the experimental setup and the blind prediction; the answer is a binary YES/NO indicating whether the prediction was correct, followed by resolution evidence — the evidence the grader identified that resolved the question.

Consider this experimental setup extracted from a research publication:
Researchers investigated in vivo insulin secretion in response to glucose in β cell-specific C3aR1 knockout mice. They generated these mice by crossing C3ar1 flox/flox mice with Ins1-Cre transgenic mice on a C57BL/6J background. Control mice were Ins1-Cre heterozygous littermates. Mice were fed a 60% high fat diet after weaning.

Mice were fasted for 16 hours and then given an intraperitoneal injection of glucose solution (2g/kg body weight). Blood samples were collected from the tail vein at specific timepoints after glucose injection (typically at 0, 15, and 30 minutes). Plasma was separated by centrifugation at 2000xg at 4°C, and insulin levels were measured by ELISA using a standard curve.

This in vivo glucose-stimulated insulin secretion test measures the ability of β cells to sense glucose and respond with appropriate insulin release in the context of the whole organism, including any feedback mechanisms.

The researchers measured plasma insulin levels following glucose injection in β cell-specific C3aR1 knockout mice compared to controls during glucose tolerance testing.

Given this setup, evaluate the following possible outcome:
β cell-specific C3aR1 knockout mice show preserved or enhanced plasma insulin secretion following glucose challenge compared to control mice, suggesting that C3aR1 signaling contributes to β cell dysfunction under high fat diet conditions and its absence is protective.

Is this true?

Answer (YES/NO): NO